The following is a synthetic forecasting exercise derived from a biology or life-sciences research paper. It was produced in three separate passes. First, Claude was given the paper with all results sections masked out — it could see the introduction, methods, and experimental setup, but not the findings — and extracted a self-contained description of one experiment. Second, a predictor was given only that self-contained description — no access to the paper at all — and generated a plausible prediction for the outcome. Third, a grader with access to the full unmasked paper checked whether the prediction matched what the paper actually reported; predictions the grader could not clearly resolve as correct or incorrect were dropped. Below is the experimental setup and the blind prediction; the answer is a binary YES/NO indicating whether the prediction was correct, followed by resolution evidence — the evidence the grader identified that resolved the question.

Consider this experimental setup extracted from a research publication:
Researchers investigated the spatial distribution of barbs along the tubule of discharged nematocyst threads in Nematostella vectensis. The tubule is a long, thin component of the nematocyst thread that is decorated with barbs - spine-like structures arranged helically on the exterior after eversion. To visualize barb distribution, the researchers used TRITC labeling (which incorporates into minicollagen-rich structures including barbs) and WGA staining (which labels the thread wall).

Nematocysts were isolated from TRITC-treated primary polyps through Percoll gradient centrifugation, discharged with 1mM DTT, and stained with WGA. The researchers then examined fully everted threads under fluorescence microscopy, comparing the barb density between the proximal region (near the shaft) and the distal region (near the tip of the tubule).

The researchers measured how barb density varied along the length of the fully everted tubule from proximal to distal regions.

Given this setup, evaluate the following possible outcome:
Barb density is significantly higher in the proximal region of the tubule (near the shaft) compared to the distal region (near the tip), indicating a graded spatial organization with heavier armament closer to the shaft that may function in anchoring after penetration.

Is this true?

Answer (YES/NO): NO